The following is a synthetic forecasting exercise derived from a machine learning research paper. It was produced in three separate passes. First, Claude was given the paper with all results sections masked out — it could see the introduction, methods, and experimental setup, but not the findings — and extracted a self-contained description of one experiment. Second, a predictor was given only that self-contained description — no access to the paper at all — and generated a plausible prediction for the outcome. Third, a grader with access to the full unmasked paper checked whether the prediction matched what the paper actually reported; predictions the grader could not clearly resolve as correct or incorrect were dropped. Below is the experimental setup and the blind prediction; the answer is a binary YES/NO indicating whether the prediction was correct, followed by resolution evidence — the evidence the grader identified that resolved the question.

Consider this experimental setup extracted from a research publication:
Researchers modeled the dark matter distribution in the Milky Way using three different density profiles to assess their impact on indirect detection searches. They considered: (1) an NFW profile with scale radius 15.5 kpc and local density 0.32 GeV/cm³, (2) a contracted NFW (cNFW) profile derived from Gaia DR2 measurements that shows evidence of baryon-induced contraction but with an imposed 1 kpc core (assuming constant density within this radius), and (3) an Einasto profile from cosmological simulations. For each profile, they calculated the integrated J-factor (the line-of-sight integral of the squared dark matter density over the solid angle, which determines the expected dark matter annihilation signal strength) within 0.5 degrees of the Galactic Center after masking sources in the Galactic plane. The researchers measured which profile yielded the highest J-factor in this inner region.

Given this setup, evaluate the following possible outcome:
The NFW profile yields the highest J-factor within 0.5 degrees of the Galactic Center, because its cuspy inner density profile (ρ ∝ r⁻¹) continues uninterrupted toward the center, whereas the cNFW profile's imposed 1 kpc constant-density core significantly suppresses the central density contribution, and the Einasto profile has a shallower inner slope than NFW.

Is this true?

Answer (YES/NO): NO